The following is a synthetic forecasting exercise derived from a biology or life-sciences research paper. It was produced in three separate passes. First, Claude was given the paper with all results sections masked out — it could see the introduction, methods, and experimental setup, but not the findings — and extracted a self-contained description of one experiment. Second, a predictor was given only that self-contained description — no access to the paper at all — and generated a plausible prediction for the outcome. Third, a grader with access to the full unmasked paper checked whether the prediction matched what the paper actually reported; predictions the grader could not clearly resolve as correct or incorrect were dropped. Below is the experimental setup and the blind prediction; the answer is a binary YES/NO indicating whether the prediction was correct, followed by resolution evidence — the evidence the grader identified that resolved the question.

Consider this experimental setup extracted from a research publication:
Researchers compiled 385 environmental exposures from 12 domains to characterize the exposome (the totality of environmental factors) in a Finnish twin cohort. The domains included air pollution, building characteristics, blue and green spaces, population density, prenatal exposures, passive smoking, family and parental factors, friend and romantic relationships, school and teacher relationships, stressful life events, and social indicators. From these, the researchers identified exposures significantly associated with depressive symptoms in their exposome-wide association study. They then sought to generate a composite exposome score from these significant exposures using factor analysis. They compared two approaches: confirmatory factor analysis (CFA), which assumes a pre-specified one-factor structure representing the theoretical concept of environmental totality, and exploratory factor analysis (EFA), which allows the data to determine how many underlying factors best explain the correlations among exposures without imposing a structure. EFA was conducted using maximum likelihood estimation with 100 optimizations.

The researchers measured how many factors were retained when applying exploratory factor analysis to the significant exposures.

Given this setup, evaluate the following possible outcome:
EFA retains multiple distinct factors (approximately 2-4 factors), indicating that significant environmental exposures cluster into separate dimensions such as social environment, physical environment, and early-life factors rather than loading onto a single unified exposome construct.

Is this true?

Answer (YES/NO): NO